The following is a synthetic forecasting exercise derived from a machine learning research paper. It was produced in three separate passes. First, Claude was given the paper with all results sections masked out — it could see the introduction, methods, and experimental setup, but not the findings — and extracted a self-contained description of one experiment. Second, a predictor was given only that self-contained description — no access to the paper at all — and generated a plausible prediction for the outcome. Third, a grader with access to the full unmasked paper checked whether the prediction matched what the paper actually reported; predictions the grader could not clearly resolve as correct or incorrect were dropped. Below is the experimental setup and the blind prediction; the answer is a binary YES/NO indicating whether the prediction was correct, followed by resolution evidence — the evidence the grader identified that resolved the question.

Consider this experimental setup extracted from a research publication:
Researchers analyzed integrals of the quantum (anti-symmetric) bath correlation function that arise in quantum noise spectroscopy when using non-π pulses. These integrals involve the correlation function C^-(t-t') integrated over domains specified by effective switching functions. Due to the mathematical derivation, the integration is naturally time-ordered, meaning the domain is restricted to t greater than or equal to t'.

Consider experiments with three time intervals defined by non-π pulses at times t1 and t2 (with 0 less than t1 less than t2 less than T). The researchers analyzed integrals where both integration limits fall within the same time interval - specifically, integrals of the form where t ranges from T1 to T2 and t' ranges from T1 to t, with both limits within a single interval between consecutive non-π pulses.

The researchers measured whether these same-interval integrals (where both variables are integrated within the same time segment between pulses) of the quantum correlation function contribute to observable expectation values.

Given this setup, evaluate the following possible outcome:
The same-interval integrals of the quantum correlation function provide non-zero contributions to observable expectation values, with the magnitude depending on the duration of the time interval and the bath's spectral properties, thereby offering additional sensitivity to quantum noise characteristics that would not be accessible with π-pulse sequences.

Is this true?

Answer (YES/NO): NO